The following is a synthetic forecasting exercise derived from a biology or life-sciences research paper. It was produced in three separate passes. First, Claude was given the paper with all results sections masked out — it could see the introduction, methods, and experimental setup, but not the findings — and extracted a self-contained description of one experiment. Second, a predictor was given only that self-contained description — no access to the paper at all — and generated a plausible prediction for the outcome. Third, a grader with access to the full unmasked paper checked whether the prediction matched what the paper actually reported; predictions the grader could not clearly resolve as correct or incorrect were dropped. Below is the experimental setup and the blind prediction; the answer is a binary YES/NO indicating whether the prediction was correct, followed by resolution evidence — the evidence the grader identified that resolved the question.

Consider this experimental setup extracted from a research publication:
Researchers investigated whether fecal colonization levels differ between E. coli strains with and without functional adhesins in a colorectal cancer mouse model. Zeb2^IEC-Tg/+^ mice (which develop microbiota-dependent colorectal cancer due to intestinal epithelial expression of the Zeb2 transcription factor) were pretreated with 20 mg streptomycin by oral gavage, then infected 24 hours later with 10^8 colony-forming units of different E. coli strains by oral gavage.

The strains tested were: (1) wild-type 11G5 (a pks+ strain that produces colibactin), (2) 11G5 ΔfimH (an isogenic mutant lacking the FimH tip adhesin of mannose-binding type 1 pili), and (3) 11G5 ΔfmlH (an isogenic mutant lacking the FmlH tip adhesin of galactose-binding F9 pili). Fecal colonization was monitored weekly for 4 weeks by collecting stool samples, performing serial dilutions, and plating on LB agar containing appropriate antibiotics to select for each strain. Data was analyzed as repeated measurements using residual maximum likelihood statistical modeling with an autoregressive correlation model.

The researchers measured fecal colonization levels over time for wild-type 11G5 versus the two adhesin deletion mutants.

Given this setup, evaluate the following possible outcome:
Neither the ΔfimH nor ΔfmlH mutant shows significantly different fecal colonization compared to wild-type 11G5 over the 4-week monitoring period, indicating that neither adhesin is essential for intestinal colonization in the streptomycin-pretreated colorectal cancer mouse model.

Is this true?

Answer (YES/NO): YES